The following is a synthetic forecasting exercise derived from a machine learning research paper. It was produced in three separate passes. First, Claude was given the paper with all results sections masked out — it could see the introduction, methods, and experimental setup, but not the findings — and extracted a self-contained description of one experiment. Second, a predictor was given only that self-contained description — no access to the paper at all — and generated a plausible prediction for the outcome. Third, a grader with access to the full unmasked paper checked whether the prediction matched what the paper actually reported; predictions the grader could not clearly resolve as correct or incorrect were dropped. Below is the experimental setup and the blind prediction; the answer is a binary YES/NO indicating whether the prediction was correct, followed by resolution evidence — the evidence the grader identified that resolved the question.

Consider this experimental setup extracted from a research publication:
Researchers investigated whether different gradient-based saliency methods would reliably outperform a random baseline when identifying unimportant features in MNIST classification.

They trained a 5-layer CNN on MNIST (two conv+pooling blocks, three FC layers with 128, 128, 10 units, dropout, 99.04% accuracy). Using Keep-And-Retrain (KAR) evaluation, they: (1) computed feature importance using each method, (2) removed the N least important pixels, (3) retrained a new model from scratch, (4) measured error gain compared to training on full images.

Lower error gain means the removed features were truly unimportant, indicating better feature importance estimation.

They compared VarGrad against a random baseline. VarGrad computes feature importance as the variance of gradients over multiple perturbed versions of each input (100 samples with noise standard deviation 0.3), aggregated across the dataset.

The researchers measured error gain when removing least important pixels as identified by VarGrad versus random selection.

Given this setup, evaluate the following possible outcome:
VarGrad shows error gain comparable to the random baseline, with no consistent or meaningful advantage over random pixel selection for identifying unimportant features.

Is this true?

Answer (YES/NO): NO